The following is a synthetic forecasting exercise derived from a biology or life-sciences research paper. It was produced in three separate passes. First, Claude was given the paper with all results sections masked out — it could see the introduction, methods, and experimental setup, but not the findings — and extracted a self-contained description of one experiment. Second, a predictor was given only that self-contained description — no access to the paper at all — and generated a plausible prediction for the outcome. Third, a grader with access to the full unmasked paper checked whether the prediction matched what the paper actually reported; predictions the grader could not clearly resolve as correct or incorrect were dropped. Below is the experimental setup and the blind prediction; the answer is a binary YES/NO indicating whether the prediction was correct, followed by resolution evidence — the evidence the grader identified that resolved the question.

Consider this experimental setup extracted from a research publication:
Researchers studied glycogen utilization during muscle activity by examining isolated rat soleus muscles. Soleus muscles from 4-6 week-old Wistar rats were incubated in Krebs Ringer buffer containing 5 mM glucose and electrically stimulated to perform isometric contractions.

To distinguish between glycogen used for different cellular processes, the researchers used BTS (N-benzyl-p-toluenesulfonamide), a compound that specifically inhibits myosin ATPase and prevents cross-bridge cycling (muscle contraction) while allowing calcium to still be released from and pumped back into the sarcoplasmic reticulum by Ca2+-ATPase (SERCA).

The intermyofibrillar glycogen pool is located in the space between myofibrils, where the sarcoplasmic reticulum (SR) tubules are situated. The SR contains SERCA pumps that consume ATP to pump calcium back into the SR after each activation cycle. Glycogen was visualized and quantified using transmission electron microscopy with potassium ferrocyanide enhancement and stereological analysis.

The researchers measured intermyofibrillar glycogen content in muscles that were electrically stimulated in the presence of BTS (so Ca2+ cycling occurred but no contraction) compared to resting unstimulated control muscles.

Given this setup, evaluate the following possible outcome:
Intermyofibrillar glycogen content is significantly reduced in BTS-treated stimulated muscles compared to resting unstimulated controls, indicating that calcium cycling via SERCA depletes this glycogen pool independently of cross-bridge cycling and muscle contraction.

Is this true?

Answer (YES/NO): YES